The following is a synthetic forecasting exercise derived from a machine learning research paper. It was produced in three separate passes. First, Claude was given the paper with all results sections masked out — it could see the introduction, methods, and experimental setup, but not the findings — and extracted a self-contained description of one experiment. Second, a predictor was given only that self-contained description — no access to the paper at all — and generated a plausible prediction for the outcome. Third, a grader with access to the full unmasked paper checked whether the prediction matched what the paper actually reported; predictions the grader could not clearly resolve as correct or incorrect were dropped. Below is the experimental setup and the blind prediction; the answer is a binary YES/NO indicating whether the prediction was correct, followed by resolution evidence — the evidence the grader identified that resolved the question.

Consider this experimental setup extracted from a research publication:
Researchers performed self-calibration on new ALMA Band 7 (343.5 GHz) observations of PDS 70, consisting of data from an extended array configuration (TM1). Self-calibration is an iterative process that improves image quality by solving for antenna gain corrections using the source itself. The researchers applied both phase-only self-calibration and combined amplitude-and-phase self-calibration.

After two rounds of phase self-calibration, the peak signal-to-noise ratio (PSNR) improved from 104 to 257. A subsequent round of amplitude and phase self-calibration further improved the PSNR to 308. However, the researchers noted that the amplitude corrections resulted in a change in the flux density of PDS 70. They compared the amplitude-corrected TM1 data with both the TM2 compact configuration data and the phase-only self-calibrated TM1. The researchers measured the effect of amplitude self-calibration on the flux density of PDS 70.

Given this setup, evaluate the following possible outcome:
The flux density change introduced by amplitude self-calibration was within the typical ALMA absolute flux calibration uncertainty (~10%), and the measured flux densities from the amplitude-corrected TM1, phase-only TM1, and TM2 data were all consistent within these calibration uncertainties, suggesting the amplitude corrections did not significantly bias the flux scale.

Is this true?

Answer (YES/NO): NO